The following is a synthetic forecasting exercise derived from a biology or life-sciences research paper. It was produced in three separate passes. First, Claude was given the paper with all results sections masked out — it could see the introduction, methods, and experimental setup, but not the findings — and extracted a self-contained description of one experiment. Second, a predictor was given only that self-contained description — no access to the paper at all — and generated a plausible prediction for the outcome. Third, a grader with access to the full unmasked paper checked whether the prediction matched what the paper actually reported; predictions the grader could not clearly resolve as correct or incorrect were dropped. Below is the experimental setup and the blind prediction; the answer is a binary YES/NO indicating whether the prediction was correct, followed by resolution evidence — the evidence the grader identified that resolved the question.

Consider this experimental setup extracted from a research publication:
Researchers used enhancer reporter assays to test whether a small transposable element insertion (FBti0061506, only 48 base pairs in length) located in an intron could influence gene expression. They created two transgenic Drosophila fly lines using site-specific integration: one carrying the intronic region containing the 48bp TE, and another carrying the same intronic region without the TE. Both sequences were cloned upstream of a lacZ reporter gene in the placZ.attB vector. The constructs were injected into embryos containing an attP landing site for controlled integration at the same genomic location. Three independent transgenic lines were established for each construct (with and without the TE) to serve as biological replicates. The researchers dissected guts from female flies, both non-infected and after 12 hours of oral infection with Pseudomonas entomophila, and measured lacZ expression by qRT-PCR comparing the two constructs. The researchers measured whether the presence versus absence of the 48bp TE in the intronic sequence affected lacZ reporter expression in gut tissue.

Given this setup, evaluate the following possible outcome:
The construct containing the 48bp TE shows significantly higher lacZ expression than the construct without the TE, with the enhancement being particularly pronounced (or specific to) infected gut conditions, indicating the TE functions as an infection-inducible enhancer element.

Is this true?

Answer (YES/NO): NO